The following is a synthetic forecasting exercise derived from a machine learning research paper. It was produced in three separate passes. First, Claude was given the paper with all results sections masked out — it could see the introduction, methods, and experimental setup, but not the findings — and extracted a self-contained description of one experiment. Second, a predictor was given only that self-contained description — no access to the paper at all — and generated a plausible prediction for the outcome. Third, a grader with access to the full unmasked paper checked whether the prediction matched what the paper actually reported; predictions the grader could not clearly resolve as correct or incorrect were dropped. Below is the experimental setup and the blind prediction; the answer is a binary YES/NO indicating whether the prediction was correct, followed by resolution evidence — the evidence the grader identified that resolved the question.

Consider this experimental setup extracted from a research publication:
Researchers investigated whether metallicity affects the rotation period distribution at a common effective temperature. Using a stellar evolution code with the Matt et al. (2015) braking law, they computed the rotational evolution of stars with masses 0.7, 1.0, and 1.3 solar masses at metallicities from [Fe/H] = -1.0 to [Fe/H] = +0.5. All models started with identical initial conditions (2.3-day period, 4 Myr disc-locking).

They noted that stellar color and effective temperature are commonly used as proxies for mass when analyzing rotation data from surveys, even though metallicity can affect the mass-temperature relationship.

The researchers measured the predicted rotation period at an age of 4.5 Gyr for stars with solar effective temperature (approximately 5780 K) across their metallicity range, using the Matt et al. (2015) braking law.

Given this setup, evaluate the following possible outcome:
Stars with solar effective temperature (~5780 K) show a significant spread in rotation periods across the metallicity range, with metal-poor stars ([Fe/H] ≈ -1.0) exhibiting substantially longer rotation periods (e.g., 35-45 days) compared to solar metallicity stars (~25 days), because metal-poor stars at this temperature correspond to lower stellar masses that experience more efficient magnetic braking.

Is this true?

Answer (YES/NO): NO